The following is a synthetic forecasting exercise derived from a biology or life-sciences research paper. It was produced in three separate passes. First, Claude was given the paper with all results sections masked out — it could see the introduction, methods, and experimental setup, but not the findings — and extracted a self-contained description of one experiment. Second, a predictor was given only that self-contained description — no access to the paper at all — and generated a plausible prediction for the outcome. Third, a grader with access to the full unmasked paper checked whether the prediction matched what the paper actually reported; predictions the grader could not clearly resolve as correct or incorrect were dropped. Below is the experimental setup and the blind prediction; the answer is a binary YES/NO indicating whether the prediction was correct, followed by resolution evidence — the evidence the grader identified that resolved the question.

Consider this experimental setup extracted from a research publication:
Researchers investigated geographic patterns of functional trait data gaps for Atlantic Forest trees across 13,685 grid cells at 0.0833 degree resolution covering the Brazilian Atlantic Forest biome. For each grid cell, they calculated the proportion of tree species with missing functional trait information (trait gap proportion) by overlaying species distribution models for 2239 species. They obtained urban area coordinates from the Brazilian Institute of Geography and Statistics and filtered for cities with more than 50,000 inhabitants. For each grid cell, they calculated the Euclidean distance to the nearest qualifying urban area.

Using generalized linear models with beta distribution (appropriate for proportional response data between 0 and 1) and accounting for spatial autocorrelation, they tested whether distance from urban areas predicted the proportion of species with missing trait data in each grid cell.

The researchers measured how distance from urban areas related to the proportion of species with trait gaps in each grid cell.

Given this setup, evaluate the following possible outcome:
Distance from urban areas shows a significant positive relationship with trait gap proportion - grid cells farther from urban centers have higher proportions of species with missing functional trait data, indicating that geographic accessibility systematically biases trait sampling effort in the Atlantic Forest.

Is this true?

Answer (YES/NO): YES